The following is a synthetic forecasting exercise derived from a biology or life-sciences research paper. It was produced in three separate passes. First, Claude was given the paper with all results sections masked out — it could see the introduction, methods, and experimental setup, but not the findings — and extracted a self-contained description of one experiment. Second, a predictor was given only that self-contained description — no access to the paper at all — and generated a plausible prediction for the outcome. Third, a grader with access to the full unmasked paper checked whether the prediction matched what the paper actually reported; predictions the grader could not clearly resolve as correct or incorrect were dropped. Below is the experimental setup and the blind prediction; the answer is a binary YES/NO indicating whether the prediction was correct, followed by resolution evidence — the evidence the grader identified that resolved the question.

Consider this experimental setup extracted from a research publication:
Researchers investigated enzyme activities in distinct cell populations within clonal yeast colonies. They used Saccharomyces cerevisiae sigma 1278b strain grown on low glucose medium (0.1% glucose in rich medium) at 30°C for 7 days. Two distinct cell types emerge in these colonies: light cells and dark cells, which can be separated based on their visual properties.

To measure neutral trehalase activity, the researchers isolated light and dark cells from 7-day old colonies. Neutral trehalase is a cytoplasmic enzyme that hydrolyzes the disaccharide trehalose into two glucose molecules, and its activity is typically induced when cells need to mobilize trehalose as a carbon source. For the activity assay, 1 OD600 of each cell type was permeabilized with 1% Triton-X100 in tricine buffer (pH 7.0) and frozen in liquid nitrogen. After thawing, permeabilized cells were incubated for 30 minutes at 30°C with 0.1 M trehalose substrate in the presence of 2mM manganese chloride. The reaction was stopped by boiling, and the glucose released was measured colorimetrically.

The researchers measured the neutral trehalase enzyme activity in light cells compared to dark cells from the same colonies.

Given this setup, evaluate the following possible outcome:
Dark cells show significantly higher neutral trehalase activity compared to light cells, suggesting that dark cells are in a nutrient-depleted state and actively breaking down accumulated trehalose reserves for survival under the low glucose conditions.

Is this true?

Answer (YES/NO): NO